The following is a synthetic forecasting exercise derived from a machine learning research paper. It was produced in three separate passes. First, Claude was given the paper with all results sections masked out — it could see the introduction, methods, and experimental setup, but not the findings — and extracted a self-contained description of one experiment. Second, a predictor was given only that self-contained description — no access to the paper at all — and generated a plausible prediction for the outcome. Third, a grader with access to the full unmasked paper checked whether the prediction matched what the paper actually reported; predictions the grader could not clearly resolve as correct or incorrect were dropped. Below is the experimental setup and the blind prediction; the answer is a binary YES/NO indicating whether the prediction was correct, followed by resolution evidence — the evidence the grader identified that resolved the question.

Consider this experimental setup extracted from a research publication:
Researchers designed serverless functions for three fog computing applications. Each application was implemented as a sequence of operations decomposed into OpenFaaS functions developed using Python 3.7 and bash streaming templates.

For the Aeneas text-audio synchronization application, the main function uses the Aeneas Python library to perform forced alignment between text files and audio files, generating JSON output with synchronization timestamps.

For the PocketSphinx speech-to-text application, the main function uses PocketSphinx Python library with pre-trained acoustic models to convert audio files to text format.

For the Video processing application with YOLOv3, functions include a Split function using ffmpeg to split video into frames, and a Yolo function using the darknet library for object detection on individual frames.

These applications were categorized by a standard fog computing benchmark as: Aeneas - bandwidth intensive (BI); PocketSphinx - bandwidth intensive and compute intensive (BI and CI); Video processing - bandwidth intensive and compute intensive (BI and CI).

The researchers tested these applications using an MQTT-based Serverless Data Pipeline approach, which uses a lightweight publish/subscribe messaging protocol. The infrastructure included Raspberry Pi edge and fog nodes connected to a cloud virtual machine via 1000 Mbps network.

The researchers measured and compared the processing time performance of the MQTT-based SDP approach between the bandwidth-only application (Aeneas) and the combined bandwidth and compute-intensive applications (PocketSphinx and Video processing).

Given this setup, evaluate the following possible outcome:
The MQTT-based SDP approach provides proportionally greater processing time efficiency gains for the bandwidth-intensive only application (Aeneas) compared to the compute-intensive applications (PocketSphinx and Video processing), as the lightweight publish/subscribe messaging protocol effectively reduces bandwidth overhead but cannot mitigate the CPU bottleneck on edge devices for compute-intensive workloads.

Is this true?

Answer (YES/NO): NO